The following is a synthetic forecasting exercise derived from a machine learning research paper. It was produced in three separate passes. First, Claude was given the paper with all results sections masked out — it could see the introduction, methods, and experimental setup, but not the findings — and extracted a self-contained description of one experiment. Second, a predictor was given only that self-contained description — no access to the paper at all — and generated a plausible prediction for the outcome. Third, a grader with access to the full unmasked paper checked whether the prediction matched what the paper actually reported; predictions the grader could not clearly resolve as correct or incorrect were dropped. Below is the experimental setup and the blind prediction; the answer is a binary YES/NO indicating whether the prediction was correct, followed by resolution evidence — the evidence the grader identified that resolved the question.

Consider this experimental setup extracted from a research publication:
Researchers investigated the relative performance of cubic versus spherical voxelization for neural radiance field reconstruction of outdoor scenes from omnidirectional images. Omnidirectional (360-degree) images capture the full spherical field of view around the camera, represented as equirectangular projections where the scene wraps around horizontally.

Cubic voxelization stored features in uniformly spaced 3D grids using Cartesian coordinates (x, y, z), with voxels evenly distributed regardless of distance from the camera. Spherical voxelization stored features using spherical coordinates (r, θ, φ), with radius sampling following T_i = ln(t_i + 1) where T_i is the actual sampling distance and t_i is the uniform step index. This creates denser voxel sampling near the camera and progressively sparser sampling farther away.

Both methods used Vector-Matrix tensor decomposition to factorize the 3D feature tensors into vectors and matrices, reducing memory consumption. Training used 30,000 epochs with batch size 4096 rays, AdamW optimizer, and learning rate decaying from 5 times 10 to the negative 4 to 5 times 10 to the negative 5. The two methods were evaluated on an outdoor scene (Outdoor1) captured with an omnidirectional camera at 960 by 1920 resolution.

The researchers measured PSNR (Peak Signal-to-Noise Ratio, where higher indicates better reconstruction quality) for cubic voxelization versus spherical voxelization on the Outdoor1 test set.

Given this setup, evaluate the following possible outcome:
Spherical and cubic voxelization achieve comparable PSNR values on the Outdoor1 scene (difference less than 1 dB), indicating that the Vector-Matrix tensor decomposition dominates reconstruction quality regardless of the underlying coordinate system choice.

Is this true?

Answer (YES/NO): YES